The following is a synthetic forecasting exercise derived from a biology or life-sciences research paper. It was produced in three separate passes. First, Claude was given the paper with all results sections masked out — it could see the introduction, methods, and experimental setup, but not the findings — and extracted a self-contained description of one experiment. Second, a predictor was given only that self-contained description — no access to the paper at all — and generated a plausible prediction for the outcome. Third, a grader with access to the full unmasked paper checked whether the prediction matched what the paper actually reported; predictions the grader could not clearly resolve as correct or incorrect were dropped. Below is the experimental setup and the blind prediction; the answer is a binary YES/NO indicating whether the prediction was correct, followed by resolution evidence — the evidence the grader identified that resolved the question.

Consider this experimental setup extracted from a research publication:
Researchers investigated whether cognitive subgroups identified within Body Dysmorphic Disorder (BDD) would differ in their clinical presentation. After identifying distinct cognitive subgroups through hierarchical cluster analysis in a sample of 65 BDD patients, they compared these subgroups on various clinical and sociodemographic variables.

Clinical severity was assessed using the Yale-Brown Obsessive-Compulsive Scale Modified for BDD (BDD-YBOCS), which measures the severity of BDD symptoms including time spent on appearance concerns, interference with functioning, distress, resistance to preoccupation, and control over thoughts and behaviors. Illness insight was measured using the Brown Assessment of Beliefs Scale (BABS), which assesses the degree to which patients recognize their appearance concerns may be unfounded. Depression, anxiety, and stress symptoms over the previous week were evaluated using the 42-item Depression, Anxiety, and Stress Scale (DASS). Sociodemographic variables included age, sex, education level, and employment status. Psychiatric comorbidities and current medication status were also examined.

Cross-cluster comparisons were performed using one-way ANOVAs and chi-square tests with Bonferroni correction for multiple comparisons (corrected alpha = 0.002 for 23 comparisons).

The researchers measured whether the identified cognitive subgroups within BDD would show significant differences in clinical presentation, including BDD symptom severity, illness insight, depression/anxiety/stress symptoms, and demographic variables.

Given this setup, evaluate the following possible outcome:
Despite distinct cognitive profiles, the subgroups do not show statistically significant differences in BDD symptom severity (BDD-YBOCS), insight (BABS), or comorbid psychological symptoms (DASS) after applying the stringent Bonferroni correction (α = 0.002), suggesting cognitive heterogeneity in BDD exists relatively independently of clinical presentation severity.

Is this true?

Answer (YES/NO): YES